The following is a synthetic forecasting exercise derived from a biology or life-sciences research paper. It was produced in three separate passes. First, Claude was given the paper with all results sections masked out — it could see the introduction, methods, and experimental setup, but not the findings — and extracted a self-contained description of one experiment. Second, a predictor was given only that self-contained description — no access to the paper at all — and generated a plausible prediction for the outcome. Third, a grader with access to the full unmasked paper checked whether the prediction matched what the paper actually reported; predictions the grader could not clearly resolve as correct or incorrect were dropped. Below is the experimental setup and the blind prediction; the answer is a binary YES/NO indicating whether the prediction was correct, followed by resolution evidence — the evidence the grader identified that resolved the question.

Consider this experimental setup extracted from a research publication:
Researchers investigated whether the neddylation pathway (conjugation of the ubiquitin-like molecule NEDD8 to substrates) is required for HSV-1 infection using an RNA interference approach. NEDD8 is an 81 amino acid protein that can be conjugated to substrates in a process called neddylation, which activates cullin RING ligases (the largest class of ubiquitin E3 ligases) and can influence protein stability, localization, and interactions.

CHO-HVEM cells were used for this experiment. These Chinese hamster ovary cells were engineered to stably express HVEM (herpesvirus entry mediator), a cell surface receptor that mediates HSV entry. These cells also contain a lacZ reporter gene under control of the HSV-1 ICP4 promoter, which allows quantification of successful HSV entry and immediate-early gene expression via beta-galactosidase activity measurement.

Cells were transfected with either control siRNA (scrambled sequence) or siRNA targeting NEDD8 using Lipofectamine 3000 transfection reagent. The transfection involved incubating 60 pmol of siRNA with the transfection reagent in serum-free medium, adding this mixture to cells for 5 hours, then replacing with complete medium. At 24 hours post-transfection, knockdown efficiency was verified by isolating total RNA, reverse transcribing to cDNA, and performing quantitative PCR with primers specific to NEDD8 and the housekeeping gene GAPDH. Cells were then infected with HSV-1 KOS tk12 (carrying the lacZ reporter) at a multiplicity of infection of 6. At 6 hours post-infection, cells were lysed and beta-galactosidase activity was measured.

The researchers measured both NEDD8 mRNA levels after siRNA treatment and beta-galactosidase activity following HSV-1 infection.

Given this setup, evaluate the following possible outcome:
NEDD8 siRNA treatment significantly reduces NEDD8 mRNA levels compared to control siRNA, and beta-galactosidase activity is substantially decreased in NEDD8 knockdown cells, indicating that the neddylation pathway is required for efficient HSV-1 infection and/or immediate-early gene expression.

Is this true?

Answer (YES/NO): YES